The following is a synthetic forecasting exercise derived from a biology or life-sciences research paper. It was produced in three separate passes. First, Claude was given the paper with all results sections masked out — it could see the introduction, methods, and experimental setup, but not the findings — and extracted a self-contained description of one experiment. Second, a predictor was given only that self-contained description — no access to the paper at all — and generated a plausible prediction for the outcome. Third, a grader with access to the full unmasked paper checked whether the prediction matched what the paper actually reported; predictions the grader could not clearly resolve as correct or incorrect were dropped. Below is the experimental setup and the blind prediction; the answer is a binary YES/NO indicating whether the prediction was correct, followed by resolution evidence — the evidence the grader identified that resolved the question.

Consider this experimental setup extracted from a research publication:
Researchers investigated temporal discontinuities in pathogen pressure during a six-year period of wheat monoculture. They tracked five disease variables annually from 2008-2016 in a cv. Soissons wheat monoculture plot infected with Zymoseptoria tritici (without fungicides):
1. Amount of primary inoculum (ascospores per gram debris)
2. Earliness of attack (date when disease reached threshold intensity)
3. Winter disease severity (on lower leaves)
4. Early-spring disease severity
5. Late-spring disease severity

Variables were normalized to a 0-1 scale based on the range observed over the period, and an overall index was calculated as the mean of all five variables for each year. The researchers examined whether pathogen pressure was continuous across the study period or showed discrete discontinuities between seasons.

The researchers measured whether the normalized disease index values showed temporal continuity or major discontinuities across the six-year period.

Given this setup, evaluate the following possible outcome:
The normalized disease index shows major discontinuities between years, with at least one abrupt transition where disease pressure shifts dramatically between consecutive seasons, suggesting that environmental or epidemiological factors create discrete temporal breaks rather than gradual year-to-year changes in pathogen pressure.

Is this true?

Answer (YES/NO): YES